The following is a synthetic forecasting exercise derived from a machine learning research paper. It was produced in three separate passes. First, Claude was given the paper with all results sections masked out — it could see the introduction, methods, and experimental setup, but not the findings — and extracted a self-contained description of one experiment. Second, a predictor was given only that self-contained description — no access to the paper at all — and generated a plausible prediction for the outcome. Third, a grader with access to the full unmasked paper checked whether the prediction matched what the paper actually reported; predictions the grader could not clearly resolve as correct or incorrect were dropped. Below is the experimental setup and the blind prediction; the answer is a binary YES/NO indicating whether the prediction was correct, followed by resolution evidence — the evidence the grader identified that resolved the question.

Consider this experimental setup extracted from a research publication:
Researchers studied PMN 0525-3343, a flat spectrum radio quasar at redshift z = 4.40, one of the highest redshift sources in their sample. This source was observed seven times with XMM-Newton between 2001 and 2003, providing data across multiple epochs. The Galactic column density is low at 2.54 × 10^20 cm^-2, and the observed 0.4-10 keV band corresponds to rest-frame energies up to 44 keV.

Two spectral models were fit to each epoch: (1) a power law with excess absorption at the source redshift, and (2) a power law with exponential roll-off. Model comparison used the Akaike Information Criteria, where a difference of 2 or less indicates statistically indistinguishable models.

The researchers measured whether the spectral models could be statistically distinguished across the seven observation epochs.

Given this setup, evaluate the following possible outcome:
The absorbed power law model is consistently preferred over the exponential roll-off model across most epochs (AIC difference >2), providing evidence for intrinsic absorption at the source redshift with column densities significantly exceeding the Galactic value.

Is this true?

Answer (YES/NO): NO